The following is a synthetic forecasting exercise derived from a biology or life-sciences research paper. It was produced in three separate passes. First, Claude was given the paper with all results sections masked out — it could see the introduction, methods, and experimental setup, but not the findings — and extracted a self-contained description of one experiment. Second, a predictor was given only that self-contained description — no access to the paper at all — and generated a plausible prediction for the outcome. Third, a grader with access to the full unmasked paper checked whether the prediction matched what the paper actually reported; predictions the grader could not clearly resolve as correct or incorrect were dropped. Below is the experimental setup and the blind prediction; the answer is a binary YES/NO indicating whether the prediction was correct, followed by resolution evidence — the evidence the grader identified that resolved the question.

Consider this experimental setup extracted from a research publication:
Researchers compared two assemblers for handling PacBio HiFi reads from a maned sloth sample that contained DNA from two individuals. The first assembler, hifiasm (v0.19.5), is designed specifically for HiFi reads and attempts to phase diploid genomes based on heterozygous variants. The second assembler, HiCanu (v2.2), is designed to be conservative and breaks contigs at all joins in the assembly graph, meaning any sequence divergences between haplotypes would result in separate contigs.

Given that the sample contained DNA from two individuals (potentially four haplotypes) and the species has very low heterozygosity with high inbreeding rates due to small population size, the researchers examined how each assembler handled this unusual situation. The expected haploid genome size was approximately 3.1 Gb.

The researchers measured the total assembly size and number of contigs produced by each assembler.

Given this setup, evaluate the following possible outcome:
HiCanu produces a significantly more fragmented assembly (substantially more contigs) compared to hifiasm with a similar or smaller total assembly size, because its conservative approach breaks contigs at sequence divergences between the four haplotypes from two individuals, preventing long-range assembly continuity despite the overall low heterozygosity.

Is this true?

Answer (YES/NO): NO